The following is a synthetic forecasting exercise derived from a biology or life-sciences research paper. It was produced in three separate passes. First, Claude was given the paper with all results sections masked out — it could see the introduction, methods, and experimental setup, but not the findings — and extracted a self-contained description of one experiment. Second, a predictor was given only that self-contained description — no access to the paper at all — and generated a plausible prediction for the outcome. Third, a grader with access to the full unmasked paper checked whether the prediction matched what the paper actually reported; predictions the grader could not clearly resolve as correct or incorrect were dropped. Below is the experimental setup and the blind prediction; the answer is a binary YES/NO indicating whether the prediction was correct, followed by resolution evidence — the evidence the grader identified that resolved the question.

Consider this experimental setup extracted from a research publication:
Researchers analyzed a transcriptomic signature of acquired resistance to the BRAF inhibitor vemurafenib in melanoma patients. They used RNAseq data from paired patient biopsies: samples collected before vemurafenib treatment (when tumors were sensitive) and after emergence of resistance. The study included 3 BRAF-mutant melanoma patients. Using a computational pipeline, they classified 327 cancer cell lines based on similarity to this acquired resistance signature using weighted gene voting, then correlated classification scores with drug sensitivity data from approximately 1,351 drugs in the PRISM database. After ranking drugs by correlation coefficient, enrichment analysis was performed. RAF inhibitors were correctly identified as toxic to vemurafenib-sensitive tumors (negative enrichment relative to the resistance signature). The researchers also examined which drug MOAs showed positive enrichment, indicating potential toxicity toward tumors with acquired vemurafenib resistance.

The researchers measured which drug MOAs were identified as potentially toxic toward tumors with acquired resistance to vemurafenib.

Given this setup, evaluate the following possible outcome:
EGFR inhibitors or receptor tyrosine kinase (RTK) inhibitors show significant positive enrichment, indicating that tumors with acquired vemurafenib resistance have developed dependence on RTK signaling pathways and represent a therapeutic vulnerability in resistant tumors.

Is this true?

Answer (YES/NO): YES